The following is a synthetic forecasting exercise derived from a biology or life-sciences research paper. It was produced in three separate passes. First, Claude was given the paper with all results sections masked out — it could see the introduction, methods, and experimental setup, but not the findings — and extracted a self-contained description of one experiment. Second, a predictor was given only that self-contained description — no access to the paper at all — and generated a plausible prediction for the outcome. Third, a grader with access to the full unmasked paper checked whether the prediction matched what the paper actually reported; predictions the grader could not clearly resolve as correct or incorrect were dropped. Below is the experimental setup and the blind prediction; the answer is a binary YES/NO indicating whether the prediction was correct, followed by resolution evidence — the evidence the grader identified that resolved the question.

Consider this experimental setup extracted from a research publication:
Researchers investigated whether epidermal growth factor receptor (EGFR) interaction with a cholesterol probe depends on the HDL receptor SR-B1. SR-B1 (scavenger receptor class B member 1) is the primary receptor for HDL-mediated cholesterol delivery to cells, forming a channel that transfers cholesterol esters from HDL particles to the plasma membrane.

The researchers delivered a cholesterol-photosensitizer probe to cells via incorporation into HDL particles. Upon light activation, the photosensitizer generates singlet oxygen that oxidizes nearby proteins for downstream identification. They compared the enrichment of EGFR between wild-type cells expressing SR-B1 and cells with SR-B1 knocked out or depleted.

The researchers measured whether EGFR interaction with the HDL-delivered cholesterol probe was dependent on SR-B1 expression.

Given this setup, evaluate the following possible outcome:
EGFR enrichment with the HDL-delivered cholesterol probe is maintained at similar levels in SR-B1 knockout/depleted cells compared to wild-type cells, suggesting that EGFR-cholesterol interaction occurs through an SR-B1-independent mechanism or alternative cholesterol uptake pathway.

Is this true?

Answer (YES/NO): NO